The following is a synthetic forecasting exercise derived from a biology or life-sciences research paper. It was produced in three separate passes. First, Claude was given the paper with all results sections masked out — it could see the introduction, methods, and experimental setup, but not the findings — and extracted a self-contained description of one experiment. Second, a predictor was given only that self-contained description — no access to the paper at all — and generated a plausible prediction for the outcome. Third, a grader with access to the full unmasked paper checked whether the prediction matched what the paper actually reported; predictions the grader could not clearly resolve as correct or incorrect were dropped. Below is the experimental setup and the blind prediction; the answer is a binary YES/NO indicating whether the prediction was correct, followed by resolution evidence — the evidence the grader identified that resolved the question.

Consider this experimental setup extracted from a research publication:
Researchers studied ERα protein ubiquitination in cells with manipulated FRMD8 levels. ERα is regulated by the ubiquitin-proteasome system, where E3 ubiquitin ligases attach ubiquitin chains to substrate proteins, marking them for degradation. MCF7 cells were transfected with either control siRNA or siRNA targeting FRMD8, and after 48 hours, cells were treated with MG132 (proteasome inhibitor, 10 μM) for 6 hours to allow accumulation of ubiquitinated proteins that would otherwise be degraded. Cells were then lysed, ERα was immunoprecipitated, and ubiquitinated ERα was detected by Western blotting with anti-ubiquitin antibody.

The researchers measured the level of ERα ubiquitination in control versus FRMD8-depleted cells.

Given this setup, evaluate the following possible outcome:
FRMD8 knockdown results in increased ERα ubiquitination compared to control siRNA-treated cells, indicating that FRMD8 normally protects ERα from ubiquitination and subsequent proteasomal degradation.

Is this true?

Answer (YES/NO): YES